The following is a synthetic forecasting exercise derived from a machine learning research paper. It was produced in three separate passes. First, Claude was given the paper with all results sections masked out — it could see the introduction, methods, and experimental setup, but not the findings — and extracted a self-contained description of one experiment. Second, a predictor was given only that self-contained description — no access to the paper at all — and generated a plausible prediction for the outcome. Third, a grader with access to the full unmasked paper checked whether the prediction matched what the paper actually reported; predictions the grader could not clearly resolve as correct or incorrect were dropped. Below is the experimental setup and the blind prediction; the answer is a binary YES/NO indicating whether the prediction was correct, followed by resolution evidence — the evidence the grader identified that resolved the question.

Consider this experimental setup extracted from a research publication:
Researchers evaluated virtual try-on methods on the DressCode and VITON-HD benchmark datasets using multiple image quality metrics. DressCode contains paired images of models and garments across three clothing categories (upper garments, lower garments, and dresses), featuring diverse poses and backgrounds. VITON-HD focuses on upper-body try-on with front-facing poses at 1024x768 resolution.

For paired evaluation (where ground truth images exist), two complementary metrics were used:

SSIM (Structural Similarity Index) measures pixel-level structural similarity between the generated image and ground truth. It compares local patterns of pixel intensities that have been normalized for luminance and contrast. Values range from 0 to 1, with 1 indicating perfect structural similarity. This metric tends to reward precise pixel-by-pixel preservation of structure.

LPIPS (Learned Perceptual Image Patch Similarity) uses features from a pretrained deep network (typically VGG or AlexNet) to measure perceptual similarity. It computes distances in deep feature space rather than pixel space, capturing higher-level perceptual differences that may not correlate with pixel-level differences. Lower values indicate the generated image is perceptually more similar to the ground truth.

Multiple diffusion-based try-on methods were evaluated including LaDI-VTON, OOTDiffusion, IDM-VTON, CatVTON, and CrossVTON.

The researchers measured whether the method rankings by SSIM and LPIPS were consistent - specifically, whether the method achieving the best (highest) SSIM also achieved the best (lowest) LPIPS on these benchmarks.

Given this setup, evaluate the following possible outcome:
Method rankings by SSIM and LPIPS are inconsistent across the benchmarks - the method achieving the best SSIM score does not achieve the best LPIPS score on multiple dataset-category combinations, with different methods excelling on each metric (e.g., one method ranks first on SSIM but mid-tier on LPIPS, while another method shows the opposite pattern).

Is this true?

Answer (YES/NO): YES